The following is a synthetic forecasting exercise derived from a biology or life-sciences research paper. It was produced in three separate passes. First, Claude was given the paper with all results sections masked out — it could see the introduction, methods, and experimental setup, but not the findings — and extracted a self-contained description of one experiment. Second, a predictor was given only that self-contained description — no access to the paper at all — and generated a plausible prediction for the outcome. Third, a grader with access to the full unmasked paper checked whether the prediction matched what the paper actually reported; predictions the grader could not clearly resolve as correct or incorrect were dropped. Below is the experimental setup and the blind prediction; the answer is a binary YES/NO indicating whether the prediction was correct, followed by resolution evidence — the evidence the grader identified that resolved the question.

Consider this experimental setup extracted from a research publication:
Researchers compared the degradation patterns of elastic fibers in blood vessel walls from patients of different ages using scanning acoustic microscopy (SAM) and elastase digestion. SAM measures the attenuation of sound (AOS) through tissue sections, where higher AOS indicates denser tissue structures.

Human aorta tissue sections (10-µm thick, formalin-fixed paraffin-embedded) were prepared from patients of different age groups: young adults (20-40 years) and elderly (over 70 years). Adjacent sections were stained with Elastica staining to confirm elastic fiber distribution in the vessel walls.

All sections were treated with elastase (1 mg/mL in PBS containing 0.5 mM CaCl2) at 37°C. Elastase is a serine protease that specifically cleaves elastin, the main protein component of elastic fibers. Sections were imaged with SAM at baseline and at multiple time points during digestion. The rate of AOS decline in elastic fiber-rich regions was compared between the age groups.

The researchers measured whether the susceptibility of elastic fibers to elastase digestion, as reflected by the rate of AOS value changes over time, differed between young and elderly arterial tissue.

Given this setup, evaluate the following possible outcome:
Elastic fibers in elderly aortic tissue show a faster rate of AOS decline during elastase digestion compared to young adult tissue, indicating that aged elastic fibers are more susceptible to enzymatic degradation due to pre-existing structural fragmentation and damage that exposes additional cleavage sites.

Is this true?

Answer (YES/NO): YES